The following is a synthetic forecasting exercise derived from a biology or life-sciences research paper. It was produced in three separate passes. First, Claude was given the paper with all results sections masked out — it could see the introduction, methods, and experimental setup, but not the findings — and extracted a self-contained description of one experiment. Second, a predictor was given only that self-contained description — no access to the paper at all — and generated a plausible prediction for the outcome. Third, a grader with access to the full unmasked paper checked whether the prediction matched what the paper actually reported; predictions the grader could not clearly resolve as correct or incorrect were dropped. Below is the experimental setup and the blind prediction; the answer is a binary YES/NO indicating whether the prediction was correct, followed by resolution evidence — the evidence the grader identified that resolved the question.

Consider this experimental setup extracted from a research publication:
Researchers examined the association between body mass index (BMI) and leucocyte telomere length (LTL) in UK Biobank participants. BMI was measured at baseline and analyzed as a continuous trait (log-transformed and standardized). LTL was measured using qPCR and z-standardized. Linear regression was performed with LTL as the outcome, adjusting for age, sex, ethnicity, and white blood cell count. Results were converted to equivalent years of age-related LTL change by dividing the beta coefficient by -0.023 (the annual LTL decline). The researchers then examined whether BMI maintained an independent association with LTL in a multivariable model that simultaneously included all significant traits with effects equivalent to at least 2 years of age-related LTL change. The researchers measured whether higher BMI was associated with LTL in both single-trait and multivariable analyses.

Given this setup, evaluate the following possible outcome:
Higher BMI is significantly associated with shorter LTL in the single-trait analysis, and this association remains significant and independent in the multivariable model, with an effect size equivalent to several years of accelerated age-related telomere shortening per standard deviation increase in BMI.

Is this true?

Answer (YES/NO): NO